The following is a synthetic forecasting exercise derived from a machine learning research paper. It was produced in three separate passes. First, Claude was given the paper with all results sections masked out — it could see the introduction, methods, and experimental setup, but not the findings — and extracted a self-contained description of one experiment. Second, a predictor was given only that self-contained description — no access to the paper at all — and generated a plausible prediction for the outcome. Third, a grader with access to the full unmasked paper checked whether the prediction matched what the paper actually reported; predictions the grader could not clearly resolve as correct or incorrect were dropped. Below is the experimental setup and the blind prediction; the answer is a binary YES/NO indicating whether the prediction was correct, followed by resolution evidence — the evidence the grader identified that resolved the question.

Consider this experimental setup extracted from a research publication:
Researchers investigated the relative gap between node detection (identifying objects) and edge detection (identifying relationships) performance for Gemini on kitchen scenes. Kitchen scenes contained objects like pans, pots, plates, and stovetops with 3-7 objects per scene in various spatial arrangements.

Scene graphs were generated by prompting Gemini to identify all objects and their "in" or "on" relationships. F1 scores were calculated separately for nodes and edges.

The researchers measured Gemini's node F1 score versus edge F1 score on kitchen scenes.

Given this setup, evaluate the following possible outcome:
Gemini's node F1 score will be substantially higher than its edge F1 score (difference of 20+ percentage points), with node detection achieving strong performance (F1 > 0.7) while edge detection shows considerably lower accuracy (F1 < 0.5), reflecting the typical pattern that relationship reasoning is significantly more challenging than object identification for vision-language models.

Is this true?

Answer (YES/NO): NO